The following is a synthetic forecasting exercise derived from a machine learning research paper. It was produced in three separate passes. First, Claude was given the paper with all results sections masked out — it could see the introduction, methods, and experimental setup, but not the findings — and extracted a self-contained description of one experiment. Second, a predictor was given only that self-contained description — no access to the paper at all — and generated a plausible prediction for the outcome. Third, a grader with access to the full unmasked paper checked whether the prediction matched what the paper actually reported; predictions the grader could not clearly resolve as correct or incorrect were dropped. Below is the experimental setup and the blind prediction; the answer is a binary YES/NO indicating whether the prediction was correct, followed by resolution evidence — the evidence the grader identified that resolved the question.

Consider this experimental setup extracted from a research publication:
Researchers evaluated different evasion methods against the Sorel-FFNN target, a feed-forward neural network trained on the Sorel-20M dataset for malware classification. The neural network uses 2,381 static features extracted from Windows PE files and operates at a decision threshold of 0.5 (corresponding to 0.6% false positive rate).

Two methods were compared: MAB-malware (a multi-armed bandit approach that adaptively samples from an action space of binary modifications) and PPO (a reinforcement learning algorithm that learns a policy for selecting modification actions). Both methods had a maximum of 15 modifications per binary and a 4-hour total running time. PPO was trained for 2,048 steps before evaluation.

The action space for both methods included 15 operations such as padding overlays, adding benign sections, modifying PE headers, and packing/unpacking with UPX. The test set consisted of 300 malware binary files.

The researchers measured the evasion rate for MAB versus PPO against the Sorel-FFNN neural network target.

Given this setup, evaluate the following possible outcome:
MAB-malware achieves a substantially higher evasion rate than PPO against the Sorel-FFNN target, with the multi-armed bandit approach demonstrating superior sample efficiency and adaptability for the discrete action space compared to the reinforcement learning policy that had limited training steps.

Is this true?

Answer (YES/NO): NO